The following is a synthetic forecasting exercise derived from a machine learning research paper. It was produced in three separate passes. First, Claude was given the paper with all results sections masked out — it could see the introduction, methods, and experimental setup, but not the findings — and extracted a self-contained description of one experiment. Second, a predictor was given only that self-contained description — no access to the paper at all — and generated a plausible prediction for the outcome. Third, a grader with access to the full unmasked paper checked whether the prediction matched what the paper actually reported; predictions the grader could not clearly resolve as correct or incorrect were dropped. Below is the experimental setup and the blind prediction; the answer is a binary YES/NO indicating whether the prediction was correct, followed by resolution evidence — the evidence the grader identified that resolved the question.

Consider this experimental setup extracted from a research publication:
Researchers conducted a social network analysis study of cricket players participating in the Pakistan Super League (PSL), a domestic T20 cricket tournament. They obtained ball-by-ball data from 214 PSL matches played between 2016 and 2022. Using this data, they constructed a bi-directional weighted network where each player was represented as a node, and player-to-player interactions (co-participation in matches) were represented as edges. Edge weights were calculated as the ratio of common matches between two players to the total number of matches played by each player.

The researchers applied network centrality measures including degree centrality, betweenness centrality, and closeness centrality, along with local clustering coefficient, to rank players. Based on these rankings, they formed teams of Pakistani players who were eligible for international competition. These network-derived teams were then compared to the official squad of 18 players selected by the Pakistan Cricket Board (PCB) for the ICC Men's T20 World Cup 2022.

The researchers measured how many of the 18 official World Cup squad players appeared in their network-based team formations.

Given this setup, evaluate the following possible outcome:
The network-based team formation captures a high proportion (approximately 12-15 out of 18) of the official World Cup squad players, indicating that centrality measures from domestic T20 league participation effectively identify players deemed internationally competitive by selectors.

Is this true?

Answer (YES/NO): NO